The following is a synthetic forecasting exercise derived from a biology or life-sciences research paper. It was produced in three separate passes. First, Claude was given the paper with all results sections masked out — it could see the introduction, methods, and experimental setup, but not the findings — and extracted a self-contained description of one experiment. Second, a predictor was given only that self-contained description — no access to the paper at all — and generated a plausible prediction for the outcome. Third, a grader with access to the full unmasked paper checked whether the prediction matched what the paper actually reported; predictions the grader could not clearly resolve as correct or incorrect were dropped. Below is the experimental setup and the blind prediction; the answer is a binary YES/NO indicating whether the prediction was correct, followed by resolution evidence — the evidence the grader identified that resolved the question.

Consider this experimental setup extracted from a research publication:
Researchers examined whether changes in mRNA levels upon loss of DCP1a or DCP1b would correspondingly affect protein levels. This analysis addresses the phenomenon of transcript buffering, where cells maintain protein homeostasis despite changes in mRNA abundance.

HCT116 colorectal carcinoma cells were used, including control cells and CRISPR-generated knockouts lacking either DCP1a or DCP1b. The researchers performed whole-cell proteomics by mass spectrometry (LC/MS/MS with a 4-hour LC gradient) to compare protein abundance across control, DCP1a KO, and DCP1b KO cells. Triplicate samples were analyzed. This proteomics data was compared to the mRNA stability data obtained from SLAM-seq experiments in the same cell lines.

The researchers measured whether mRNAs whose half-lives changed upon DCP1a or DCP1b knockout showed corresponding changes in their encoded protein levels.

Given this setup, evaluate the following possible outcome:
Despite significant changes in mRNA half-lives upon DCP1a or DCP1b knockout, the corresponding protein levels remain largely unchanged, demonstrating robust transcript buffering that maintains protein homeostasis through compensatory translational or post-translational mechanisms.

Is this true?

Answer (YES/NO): YES